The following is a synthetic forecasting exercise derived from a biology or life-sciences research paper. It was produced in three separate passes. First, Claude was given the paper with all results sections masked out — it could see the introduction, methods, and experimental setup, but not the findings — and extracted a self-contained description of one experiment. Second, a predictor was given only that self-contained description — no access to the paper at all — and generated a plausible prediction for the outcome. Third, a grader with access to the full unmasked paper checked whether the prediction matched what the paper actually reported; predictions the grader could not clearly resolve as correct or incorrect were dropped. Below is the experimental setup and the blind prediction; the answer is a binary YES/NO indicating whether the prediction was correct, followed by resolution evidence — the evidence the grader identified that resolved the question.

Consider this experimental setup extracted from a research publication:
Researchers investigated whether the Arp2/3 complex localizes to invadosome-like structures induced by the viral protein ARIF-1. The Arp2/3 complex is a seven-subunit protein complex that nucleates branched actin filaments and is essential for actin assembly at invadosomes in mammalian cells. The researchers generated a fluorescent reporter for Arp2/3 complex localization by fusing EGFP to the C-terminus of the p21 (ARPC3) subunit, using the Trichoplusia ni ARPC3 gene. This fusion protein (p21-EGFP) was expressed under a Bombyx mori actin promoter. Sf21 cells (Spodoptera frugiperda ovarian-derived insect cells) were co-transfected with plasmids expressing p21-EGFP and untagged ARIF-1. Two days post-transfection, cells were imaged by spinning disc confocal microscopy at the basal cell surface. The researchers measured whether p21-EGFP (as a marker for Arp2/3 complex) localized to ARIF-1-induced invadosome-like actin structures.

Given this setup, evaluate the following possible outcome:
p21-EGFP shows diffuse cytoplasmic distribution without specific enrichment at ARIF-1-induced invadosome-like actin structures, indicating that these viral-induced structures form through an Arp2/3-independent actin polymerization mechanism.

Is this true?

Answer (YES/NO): NO